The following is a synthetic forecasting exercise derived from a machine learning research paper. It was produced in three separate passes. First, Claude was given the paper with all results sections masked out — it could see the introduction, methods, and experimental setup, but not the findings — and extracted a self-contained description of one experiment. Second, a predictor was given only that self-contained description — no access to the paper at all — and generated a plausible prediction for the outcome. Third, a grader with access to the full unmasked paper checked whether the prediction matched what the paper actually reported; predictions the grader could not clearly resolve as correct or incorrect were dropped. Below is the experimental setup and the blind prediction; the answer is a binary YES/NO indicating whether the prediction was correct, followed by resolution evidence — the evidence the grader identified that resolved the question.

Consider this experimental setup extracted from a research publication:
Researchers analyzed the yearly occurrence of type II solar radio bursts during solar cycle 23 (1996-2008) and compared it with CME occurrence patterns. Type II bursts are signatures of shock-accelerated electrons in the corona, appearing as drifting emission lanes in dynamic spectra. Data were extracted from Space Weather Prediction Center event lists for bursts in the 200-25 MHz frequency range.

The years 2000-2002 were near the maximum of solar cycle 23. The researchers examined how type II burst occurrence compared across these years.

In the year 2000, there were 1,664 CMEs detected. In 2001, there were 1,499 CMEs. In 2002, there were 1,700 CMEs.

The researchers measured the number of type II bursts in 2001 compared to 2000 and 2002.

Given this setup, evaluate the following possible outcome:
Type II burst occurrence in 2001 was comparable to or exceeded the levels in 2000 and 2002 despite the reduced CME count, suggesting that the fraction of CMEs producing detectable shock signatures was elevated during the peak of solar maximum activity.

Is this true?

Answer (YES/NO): YES